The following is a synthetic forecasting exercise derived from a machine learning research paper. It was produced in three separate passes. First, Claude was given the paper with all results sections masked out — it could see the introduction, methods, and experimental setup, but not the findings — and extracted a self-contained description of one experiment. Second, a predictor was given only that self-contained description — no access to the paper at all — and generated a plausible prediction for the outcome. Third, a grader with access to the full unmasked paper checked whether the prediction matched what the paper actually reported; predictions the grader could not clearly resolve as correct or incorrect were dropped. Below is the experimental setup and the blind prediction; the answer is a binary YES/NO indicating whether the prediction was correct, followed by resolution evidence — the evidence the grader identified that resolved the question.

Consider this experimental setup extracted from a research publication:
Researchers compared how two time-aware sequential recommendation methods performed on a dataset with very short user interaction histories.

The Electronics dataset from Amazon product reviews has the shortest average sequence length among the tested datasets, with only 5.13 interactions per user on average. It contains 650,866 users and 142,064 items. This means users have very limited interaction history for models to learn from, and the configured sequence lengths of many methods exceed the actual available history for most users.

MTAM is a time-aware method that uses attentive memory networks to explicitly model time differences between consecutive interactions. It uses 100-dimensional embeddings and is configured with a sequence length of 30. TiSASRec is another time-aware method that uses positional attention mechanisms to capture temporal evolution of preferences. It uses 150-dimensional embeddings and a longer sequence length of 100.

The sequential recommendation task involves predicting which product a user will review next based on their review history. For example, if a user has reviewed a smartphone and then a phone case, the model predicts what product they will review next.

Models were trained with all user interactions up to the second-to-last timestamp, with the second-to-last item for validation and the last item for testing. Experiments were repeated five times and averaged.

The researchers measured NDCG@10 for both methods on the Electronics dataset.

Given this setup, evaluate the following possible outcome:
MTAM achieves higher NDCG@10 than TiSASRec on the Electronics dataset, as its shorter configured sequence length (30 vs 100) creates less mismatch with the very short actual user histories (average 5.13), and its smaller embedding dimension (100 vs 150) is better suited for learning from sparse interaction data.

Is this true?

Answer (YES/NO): NO